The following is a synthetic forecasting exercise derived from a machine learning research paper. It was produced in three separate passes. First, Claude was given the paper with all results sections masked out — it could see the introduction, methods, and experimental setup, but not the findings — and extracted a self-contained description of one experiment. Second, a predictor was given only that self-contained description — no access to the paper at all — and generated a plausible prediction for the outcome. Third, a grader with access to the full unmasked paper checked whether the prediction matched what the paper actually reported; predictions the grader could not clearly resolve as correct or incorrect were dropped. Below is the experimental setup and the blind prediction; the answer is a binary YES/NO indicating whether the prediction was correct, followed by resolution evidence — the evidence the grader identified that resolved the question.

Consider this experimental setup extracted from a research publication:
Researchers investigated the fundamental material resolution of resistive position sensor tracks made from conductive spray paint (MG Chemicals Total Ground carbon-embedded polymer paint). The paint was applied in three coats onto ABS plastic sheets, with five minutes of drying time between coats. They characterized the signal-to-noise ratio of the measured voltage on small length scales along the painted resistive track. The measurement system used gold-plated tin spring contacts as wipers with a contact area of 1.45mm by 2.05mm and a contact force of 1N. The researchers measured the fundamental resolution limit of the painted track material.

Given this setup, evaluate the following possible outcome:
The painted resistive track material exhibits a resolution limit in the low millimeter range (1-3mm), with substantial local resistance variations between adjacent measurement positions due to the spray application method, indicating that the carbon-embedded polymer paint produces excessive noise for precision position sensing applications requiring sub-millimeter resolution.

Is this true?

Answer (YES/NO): NO